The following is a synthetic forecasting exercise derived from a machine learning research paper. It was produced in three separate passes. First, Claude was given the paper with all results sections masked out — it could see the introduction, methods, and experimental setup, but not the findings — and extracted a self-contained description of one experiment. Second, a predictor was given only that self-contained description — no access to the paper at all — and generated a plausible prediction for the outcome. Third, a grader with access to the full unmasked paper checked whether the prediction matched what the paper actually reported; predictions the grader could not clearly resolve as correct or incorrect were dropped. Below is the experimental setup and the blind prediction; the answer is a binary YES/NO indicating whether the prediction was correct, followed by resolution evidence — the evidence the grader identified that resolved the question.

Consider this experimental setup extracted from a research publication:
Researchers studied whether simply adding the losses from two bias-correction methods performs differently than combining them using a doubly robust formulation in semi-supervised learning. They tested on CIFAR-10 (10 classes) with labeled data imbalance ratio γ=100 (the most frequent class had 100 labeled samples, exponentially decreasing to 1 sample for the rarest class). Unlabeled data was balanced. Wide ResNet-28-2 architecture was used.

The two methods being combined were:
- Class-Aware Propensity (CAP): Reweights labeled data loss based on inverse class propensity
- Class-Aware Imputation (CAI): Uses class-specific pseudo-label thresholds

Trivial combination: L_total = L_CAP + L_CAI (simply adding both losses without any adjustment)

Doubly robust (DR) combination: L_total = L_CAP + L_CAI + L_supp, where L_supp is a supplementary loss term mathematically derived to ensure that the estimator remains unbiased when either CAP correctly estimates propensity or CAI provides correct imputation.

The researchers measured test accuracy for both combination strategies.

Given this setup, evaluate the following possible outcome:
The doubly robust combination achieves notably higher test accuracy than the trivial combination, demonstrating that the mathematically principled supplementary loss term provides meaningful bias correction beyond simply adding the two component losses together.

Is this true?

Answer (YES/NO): NO